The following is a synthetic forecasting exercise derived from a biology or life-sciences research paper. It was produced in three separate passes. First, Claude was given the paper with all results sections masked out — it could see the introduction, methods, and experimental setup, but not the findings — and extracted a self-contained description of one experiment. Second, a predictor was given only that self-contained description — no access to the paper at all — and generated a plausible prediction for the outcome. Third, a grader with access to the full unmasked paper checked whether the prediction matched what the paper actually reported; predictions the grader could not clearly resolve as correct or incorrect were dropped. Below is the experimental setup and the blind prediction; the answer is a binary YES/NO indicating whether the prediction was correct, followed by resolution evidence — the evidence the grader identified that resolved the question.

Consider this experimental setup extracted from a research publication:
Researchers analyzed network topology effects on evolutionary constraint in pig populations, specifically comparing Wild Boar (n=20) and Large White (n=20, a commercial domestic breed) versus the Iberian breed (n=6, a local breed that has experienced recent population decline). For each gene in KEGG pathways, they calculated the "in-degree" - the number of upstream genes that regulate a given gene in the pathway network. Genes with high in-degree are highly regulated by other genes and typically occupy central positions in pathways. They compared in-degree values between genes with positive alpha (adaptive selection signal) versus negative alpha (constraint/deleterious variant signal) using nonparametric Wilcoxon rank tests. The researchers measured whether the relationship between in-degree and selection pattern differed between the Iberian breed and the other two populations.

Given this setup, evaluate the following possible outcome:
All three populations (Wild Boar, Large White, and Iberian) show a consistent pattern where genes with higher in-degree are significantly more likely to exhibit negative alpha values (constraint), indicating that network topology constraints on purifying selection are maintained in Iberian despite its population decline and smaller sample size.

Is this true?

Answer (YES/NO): NO